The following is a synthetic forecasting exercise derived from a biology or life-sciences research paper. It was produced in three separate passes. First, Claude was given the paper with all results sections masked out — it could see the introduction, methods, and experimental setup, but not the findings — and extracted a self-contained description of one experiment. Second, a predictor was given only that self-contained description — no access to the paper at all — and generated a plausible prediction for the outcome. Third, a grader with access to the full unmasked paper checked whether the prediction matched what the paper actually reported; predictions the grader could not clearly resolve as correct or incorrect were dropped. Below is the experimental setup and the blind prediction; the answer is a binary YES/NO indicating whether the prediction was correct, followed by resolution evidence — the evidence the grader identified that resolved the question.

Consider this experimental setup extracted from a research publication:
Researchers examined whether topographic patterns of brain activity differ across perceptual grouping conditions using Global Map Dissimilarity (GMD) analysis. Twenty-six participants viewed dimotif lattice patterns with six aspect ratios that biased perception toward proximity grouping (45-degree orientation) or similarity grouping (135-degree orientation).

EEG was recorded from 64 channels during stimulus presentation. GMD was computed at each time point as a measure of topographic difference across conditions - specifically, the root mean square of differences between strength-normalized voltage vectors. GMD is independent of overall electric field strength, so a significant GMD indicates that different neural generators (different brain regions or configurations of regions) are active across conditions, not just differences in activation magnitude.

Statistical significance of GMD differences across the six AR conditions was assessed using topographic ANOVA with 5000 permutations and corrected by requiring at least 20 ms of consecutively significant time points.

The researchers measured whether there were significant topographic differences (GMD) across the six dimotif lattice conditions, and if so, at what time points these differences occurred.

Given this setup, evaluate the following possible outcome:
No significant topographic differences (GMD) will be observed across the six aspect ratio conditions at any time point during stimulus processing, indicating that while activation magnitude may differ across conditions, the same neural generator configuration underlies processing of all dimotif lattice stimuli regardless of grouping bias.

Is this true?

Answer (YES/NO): NO